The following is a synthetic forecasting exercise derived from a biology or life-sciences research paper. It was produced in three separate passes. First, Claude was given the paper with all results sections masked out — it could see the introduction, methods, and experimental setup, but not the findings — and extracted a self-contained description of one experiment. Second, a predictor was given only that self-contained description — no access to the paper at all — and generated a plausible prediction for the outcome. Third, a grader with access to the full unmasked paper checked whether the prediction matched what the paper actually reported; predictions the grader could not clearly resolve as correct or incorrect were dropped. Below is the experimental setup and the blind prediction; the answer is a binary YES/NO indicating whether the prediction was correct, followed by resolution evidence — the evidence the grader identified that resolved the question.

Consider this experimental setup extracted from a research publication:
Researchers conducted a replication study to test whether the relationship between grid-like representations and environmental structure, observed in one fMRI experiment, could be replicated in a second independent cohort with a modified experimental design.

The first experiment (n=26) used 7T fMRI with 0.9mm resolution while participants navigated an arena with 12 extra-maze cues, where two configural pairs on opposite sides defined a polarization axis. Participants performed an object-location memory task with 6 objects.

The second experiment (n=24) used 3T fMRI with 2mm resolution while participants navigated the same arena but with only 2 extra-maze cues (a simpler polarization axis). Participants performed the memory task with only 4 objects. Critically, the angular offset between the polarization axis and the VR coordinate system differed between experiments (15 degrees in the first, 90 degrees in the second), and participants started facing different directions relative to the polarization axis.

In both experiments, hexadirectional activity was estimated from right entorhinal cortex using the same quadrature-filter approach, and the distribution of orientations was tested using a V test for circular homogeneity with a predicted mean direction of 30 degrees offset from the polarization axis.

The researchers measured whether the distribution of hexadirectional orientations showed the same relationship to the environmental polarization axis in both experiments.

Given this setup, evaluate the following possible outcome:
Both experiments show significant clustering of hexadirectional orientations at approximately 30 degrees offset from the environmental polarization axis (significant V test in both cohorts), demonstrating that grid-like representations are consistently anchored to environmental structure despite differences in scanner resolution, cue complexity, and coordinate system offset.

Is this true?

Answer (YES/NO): YES